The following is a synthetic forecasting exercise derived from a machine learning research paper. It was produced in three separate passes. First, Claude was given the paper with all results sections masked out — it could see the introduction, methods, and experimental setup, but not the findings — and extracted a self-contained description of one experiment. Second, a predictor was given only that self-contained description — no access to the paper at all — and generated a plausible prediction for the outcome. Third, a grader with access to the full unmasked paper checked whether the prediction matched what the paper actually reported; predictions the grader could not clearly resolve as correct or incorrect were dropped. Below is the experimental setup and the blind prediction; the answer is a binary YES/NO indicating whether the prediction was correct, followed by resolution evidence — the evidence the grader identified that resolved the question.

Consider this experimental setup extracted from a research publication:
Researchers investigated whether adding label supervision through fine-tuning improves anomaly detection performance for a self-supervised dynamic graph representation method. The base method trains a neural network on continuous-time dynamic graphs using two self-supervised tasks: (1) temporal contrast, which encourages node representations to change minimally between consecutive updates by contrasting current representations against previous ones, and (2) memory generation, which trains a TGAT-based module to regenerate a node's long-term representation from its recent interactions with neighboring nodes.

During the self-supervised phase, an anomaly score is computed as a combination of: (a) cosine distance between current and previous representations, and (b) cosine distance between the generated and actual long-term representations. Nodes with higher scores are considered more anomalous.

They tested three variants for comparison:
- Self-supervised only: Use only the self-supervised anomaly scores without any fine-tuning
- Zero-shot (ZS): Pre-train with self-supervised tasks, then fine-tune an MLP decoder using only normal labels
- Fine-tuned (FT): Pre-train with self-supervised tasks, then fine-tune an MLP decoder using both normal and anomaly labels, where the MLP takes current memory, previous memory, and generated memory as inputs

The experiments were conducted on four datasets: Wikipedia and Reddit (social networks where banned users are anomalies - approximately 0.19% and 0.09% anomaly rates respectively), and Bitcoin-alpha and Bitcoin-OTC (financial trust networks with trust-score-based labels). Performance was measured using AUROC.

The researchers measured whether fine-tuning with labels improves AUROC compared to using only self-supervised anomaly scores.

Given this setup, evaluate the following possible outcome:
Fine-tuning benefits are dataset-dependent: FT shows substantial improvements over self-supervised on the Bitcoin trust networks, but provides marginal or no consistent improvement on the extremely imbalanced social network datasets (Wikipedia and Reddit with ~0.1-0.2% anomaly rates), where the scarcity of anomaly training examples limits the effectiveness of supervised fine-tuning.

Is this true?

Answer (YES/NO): NO